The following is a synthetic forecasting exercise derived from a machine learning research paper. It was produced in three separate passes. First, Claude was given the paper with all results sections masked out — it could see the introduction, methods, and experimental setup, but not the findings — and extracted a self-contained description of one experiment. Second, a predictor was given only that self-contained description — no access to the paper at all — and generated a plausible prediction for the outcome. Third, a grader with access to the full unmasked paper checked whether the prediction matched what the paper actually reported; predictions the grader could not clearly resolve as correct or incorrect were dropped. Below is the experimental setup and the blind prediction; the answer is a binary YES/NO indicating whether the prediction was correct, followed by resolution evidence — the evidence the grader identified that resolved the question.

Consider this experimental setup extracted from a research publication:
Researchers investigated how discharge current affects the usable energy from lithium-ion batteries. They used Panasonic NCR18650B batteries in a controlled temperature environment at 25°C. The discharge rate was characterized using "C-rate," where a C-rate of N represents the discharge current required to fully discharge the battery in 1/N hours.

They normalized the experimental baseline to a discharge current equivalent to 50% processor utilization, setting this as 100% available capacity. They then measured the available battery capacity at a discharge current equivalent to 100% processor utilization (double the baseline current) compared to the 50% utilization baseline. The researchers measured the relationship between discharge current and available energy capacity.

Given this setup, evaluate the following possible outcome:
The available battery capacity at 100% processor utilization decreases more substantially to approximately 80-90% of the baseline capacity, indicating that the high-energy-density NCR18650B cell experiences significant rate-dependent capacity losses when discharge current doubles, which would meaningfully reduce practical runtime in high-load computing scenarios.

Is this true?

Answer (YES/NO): YES